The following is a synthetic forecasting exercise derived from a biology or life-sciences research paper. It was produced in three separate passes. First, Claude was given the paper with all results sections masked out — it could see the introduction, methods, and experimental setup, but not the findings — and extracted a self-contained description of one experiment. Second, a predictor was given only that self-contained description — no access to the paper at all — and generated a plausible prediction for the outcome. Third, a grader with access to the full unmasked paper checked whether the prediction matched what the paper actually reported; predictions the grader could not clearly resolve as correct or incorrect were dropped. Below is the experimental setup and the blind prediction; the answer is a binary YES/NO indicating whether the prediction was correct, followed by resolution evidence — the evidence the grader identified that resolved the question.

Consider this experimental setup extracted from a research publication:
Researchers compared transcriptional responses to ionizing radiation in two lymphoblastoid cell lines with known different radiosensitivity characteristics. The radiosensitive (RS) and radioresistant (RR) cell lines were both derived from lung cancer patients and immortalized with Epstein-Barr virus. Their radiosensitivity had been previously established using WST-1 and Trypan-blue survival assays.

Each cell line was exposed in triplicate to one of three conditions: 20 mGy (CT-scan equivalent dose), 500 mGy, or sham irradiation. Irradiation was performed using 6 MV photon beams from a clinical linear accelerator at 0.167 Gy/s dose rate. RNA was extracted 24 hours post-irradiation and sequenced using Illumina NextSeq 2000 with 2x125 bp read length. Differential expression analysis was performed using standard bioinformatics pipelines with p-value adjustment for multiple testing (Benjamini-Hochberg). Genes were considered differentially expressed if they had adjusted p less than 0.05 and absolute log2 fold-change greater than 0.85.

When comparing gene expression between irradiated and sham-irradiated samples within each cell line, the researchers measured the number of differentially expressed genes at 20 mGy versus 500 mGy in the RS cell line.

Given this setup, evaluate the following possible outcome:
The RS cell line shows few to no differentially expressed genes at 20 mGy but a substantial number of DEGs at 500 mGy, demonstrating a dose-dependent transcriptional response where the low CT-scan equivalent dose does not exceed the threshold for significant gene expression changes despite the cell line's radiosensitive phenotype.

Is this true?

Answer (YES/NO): NO